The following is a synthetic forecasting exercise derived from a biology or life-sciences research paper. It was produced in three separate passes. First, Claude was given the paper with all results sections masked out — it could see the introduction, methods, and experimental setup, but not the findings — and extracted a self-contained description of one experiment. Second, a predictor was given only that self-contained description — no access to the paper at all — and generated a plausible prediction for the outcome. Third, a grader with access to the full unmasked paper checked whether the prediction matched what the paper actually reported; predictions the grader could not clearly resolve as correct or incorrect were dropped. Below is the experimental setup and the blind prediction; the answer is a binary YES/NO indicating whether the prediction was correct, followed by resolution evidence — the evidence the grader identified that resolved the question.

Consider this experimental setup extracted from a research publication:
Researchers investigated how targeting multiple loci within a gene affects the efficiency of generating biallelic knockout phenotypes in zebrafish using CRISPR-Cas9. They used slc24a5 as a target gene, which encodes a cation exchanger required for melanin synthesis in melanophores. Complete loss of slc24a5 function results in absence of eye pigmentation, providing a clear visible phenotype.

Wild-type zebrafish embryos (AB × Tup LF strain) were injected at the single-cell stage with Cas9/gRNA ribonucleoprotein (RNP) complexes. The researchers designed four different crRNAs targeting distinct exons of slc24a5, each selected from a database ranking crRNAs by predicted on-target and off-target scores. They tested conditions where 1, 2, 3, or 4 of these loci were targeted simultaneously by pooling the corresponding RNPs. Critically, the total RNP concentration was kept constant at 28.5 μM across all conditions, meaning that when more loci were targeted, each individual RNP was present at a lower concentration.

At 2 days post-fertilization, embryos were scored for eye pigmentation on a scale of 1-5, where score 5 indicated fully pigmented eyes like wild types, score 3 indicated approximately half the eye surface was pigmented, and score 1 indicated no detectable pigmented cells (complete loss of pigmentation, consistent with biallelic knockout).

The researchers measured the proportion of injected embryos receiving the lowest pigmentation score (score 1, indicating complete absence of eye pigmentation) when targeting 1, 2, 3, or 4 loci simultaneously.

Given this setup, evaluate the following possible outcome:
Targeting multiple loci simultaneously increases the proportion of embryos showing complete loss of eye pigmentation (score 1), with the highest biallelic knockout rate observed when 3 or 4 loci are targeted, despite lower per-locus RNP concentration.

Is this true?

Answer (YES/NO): YES